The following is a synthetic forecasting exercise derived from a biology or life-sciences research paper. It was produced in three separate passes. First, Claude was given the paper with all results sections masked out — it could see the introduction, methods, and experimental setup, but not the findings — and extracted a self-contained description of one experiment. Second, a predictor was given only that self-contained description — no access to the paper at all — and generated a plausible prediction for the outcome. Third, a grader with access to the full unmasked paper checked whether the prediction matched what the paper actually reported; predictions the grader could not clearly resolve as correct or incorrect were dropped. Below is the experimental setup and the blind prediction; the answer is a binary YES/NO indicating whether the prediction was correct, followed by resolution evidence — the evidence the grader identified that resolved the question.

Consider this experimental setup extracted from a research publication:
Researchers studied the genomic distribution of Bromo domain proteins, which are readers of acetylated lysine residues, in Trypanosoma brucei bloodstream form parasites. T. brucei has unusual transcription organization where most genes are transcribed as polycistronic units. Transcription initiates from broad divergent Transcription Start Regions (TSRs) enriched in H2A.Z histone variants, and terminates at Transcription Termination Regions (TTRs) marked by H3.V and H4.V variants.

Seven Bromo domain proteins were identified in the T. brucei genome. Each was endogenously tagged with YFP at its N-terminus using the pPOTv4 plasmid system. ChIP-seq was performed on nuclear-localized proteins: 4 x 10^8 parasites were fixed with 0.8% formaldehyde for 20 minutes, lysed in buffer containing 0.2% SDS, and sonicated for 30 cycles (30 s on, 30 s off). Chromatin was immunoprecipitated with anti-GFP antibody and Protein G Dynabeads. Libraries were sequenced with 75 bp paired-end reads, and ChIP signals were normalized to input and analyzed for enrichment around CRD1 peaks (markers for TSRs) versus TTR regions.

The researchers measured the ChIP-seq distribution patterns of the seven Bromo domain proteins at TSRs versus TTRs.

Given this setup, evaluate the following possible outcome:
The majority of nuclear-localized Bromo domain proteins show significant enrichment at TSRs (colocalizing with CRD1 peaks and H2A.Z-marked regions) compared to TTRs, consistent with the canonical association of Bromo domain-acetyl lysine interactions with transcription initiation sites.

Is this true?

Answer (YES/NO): YES